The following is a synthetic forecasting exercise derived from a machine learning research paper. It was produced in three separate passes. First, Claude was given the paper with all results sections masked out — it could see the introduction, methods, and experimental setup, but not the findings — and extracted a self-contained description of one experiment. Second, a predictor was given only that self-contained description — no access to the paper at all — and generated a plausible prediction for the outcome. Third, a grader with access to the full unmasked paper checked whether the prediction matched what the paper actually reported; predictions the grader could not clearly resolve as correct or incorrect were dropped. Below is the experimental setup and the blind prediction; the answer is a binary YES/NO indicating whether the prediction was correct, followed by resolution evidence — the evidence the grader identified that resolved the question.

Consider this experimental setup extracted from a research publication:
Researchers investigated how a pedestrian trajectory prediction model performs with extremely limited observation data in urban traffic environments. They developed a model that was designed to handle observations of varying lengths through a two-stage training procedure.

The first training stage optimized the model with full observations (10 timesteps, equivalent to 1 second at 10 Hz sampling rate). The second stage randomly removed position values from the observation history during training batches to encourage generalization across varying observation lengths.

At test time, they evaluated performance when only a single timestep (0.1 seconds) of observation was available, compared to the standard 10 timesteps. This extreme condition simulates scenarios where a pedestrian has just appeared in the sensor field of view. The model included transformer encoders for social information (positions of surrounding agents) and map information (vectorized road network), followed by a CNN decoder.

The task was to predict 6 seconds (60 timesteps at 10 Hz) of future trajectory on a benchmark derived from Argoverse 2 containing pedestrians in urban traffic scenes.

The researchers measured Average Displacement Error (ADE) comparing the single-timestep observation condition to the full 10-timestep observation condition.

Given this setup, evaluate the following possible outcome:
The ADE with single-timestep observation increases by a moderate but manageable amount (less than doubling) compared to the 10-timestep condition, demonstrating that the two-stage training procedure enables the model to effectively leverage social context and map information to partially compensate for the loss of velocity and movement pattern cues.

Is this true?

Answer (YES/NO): YES